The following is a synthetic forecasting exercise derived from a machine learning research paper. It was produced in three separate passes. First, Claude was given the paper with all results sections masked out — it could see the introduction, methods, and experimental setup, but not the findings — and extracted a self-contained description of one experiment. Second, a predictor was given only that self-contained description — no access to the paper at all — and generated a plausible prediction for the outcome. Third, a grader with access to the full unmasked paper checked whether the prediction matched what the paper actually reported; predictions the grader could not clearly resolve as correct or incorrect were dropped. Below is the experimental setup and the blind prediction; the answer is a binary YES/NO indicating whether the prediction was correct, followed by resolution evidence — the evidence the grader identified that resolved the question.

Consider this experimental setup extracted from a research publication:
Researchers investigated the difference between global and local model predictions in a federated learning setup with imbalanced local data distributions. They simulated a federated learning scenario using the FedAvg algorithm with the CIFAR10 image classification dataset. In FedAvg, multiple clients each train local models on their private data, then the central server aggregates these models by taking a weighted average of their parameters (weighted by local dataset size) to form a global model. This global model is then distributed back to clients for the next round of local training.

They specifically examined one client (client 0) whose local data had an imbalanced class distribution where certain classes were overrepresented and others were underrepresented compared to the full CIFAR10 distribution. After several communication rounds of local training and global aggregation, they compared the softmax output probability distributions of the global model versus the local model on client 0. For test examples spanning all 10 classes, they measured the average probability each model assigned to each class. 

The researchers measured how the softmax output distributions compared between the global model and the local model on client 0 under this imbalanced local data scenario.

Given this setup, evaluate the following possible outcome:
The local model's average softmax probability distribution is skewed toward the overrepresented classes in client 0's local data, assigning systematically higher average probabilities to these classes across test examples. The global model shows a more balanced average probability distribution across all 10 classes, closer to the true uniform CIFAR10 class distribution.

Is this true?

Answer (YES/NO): YES